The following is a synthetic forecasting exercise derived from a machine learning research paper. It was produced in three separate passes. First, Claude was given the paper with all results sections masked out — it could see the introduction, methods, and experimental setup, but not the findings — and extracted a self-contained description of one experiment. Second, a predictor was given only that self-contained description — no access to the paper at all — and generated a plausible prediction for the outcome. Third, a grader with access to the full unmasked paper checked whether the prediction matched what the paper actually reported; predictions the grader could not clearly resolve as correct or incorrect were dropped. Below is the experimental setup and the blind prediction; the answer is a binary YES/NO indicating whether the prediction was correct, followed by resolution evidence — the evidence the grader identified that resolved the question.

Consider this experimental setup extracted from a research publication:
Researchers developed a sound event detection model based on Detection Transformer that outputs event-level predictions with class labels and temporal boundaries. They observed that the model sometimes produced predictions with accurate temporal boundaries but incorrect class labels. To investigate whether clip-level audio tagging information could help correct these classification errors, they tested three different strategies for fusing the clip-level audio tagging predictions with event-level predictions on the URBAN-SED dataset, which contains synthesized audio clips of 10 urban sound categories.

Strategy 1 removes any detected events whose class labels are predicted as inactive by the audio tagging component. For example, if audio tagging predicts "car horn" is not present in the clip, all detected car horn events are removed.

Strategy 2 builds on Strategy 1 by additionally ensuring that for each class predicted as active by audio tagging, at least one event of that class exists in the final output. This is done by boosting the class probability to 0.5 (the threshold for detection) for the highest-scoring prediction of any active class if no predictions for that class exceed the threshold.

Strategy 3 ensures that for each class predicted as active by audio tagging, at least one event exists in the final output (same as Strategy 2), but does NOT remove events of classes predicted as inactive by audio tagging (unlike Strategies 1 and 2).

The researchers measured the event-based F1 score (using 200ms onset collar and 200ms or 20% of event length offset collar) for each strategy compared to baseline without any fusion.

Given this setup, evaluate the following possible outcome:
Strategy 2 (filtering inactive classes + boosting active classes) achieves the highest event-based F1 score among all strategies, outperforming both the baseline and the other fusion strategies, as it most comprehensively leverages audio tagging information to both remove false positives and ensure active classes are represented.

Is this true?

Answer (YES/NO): YES